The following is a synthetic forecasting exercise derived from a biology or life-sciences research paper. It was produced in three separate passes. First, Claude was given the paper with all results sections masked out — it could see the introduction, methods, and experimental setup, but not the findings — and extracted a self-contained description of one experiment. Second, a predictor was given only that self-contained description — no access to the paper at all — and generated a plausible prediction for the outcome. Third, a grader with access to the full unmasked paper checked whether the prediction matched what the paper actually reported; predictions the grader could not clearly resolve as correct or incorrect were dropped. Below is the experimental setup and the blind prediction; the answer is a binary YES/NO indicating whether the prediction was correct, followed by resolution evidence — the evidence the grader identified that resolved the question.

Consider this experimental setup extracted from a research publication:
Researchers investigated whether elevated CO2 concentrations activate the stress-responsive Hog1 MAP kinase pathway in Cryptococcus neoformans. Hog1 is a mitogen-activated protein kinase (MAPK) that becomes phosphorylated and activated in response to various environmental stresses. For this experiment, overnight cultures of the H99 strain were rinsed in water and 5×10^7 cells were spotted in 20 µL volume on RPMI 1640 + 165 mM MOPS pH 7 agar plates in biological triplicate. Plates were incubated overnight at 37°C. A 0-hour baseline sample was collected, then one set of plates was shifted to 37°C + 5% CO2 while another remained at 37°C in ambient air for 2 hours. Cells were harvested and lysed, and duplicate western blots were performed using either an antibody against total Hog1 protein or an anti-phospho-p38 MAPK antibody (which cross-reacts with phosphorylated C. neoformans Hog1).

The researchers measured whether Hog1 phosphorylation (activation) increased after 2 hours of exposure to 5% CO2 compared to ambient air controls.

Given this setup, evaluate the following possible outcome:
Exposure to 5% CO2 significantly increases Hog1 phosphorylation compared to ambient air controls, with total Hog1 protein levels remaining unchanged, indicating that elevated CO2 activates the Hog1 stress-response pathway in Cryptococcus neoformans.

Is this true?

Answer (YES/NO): NO